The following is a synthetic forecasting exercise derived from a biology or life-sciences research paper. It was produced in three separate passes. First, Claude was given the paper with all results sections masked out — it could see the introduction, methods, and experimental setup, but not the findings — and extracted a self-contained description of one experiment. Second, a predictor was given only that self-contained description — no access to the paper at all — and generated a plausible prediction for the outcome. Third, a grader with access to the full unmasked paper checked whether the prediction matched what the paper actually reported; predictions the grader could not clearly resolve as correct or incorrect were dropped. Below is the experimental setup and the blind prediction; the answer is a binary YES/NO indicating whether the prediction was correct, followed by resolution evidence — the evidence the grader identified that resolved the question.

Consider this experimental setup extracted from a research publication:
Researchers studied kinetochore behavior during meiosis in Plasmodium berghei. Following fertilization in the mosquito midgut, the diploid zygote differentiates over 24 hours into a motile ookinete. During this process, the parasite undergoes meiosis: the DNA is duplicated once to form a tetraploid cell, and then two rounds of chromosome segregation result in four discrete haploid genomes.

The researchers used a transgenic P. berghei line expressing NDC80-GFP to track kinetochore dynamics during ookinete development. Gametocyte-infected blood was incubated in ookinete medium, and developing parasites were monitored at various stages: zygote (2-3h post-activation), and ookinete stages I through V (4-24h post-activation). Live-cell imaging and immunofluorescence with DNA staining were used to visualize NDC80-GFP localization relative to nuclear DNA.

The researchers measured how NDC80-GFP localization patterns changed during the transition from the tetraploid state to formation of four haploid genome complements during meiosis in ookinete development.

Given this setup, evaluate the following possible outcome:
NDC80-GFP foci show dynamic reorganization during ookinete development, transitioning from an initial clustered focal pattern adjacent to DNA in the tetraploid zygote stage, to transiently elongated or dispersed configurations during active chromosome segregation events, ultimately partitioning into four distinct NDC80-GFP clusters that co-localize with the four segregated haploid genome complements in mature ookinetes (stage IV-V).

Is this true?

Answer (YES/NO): NO